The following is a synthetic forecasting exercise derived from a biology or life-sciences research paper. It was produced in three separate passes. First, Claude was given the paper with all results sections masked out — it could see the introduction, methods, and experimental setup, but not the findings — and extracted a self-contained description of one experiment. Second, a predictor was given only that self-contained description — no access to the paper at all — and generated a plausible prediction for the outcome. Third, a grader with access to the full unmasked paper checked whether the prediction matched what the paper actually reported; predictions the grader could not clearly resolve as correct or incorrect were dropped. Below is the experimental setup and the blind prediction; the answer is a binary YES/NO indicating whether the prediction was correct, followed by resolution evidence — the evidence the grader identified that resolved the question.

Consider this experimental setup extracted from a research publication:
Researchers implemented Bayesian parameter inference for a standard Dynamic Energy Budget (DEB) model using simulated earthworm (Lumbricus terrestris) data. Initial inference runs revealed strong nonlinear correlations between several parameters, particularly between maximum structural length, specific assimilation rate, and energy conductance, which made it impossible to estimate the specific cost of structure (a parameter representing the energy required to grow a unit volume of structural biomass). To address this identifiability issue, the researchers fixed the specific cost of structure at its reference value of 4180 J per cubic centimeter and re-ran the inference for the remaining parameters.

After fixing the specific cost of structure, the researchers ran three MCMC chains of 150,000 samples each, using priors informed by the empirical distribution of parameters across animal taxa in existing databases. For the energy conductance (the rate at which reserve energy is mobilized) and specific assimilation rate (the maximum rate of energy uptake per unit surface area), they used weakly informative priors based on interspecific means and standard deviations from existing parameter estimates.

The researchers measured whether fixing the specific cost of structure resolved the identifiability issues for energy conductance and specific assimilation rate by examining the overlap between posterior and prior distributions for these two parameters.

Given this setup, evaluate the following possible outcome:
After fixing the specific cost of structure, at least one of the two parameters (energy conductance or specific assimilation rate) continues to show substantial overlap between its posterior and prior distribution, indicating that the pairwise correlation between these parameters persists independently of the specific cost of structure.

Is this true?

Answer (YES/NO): YES